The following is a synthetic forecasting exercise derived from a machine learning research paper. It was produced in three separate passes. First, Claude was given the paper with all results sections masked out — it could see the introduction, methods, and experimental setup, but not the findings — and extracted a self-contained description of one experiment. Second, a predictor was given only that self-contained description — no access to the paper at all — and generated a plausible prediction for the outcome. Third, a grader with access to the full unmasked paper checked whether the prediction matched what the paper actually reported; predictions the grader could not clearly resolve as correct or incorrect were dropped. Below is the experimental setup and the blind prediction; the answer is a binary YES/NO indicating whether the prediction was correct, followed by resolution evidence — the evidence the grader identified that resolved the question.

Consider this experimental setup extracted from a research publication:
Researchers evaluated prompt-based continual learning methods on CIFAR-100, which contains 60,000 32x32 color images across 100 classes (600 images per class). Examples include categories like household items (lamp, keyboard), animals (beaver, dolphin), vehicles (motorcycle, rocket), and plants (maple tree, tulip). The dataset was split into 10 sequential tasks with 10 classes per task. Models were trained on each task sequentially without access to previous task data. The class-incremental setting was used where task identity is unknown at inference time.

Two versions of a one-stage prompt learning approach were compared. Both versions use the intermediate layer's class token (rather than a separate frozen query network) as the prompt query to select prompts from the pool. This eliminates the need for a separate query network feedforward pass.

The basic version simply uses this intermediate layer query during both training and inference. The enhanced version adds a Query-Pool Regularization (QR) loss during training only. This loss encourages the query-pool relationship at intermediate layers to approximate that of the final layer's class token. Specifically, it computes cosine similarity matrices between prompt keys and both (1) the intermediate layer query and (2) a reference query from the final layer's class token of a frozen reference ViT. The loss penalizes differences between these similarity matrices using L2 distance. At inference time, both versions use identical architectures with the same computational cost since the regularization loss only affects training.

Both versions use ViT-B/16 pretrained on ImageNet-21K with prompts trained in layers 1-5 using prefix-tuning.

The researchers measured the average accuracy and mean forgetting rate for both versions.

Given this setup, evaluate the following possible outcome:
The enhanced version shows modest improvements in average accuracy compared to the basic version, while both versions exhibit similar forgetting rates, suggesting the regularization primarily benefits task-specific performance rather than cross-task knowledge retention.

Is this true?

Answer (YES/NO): NO